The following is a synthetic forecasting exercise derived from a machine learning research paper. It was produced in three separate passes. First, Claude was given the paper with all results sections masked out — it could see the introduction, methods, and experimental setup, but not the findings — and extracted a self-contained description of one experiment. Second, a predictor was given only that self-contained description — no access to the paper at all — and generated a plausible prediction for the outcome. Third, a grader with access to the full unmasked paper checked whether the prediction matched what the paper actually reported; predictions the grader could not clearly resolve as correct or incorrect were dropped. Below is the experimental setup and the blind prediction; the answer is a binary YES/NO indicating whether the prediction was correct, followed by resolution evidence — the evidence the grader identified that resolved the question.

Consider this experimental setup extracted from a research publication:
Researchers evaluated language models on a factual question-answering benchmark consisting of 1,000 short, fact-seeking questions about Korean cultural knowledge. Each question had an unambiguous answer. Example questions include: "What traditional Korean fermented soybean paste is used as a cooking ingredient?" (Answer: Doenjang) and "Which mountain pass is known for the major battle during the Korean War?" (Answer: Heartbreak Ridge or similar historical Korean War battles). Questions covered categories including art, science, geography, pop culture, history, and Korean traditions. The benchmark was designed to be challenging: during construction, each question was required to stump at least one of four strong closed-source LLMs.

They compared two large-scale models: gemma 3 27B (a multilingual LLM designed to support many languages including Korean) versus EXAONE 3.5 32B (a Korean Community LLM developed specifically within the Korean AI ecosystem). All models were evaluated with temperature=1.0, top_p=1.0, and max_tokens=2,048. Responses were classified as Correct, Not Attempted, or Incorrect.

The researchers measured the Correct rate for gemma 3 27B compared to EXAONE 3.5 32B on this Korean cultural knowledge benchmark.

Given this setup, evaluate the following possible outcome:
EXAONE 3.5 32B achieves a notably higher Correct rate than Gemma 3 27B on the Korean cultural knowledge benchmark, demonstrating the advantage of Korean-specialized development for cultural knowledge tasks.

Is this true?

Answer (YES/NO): NO